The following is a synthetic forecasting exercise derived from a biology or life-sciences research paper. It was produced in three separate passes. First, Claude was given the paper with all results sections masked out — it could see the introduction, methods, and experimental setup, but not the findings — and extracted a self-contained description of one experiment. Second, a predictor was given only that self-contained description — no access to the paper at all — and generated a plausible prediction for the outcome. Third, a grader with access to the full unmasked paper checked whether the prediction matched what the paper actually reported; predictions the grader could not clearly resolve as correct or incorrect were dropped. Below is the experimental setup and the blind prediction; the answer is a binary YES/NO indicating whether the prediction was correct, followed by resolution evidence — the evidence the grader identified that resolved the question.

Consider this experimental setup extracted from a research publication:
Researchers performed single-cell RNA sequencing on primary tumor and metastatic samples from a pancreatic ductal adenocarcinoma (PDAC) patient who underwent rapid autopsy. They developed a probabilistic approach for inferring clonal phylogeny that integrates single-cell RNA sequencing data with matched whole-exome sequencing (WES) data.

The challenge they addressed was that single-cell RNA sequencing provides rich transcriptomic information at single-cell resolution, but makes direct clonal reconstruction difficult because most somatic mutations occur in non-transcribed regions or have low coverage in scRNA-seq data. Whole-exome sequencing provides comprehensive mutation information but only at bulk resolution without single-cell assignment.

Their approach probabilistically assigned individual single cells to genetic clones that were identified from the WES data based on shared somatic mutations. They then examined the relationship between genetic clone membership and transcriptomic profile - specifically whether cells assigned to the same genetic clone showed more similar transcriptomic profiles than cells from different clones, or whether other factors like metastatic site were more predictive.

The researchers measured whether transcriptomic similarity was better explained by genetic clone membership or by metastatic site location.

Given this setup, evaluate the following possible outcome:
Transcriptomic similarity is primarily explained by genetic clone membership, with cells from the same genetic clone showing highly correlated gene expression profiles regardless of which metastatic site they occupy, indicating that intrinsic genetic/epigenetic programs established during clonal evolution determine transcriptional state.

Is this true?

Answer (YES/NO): NO